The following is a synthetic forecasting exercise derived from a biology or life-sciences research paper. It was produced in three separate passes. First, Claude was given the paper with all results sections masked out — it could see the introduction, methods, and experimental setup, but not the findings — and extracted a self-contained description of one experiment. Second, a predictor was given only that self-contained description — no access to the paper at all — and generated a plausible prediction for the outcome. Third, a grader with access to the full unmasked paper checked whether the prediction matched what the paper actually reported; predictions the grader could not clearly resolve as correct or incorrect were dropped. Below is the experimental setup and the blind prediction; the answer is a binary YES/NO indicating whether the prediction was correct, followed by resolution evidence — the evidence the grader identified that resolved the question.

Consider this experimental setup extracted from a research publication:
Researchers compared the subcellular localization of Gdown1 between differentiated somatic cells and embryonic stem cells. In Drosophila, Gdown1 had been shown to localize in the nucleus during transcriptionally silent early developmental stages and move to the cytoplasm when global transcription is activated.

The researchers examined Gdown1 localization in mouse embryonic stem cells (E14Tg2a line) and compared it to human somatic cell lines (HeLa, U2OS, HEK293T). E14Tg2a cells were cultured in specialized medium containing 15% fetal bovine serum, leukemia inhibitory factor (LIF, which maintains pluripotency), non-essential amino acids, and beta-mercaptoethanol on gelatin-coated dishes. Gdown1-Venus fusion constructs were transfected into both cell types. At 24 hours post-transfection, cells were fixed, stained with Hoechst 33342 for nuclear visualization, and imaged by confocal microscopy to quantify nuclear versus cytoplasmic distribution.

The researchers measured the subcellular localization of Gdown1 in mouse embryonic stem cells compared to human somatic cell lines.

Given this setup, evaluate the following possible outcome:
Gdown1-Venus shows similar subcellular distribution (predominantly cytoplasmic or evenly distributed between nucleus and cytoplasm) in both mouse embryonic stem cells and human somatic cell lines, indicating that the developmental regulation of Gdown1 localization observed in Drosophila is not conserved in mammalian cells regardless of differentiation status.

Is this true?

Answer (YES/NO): NO